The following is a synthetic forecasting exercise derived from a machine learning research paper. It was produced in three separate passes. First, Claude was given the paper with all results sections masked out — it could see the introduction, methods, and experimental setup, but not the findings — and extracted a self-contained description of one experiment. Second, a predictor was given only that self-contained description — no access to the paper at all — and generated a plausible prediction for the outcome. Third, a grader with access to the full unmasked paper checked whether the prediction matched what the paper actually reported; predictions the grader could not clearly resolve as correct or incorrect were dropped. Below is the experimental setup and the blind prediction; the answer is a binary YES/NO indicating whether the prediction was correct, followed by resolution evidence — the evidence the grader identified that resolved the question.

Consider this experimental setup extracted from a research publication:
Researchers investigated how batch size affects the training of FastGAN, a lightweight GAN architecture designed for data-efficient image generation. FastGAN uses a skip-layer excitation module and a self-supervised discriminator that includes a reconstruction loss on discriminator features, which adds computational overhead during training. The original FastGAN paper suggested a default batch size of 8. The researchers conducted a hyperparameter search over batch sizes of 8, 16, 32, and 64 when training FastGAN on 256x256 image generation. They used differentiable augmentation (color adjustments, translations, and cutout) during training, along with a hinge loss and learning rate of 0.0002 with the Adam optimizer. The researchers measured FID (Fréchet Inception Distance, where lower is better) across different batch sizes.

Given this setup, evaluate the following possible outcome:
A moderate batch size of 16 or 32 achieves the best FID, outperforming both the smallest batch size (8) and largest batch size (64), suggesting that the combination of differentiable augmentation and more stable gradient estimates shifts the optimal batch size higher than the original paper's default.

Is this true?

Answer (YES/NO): NO